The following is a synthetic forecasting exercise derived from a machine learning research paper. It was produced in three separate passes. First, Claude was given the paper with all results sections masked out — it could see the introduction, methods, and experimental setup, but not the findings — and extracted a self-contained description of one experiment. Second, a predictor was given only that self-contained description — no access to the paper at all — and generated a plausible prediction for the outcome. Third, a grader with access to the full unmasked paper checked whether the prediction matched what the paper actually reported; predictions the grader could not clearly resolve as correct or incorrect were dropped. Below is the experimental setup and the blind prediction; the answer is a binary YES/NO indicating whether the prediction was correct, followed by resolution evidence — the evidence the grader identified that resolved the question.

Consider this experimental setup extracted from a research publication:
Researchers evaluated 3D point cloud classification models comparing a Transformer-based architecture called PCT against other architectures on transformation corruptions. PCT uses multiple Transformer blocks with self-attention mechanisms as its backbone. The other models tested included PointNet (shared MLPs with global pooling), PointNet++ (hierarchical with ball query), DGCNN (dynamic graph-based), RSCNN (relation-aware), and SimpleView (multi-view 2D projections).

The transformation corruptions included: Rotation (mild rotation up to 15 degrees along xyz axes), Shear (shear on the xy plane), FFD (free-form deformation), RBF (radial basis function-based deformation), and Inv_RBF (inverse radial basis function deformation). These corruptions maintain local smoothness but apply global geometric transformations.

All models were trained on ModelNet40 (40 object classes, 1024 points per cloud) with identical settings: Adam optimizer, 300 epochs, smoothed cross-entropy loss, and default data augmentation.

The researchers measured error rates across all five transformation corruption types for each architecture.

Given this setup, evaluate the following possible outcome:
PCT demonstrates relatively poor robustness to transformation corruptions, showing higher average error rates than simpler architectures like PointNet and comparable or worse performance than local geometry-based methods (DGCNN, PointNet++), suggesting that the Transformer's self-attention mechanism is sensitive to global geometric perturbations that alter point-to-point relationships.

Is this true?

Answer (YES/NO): NO